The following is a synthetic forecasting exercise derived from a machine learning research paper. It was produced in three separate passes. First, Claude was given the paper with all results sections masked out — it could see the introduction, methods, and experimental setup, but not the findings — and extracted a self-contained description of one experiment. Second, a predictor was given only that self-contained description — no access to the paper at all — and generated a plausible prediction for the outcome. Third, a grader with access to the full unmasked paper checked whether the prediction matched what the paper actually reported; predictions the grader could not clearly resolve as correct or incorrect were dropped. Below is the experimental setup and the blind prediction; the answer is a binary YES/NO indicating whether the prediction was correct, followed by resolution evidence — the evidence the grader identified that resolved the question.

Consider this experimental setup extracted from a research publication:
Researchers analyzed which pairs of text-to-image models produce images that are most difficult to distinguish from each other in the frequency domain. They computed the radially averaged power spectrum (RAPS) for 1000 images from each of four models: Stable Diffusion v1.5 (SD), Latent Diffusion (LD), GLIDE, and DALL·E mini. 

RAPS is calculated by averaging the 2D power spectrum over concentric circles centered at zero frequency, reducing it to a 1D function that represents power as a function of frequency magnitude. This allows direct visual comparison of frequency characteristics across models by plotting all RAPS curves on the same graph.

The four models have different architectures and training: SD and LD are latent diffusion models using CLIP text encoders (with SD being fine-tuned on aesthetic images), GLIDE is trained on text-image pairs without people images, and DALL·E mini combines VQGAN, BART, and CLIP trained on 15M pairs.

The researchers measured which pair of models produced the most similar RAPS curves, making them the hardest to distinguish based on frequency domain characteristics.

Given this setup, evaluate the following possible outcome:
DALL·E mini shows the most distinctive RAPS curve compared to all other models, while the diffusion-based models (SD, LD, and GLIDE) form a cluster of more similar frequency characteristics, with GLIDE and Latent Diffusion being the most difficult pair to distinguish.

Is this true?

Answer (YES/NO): NO